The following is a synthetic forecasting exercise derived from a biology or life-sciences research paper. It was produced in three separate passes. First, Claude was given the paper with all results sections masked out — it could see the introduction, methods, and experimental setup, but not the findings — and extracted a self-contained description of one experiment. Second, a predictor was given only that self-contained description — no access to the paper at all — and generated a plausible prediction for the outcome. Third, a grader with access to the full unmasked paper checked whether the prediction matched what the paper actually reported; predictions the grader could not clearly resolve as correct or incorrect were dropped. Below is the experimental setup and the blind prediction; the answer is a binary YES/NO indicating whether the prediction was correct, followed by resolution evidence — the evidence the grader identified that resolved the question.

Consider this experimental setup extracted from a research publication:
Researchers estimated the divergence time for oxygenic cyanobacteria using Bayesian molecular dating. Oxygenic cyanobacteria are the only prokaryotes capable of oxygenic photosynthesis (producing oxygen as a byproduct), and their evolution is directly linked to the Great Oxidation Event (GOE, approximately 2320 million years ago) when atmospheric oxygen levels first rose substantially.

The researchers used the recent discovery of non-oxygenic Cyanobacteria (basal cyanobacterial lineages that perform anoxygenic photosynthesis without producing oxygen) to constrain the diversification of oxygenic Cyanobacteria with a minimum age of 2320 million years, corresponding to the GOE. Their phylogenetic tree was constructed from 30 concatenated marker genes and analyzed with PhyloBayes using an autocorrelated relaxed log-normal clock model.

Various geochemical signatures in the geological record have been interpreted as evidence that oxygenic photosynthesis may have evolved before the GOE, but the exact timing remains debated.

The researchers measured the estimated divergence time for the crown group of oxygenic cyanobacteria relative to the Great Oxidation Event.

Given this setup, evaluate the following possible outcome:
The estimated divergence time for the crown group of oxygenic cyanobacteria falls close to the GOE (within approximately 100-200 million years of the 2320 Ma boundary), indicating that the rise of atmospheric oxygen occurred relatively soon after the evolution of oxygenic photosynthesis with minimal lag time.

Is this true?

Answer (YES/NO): NO